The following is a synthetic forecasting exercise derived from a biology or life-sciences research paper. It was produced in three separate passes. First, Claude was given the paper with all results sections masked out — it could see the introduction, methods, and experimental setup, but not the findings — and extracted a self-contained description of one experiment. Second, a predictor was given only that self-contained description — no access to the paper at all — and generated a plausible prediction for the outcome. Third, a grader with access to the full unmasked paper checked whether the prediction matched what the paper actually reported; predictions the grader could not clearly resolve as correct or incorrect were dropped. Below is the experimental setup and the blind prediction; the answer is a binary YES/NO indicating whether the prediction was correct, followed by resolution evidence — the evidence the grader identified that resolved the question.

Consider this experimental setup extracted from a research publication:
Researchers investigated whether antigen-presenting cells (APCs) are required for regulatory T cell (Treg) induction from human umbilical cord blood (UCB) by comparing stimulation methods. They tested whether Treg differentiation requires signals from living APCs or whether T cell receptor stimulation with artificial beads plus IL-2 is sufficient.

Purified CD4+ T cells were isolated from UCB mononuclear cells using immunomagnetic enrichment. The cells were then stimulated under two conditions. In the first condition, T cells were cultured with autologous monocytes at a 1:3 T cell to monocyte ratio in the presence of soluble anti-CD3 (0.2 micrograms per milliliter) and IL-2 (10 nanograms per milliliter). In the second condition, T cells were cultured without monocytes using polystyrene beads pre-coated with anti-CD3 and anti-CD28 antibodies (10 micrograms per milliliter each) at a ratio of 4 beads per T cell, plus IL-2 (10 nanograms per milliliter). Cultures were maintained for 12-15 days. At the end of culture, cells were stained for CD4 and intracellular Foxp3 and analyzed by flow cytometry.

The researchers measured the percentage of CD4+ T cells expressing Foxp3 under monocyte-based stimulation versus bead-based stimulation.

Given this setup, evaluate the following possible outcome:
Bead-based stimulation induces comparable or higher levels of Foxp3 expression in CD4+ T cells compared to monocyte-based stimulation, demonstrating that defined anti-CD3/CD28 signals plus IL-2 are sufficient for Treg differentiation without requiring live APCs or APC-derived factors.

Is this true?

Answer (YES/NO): NO